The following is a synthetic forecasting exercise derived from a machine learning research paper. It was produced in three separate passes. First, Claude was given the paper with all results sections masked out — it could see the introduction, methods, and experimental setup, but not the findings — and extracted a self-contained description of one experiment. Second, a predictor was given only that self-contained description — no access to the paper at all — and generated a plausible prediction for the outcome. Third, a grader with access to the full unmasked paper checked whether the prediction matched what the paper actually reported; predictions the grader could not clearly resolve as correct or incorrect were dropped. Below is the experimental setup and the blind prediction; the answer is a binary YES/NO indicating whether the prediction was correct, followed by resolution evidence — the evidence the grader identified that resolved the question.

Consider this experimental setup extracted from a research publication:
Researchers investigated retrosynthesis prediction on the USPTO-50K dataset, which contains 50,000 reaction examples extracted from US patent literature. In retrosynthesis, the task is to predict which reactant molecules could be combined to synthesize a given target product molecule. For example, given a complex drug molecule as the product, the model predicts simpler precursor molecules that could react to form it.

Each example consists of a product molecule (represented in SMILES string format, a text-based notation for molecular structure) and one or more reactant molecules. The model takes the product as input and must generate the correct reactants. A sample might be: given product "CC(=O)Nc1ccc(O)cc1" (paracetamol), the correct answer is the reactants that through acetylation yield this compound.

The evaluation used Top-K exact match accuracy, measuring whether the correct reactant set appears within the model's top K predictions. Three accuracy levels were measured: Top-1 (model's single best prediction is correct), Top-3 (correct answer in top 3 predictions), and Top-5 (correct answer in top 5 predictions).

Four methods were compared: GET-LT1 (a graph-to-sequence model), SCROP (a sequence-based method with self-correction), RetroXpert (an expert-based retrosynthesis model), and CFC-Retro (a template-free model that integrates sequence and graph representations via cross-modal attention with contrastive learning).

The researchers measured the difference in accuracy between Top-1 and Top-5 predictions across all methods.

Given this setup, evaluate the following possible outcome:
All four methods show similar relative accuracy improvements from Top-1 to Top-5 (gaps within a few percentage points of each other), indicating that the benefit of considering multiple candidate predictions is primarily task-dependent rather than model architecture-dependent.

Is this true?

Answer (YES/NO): YES